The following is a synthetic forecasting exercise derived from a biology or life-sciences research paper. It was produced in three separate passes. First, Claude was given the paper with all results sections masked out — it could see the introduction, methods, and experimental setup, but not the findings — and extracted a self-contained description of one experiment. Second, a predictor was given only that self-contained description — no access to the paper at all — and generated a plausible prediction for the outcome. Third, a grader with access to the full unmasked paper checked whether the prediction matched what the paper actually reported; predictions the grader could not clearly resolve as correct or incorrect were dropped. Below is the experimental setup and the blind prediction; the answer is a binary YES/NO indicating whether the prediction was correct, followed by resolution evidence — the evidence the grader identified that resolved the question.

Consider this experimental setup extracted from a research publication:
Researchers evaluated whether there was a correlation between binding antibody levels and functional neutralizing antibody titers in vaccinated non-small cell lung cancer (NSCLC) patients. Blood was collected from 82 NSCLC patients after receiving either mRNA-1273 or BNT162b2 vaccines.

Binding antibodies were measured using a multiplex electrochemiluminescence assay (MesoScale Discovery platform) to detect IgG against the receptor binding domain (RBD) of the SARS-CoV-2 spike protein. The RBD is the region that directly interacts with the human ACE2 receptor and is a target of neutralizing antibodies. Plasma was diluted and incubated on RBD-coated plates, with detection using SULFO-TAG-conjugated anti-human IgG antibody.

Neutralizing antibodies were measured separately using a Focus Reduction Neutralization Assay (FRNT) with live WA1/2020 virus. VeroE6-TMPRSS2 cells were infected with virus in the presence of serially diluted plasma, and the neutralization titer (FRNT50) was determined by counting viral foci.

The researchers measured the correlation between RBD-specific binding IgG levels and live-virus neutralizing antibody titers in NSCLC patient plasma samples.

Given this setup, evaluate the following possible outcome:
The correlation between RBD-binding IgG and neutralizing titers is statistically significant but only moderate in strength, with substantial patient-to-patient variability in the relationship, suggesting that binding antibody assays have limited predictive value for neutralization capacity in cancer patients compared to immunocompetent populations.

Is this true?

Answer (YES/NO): NO